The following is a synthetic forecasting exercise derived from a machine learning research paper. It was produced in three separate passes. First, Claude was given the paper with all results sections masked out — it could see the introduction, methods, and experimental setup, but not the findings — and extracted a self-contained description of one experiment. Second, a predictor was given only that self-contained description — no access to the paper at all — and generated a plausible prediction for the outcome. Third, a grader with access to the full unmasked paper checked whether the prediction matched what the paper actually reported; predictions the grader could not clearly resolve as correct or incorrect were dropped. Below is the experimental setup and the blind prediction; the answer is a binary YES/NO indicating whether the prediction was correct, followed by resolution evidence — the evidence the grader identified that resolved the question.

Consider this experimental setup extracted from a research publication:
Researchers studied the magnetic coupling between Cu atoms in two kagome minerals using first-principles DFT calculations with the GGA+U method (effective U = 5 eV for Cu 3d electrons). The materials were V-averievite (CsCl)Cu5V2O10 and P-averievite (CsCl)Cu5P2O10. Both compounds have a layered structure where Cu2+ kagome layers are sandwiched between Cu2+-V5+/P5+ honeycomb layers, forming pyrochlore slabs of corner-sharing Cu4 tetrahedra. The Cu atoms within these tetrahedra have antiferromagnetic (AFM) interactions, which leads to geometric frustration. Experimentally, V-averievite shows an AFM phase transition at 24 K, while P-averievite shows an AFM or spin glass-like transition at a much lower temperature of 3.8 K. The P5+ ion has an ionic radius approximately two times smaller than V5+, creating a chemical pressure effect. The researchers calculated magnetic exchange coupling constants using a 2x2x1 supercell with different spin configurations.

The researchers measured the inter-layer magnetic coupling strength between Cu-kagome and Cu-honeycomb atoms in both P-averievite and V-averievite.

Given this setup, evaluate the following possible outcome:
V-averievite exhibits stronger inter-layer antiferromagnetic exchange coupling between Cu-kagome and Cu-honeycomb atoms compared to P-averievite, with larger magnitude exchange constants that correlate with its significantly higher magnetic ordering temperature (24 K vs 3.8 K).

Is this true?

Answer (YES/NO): NO